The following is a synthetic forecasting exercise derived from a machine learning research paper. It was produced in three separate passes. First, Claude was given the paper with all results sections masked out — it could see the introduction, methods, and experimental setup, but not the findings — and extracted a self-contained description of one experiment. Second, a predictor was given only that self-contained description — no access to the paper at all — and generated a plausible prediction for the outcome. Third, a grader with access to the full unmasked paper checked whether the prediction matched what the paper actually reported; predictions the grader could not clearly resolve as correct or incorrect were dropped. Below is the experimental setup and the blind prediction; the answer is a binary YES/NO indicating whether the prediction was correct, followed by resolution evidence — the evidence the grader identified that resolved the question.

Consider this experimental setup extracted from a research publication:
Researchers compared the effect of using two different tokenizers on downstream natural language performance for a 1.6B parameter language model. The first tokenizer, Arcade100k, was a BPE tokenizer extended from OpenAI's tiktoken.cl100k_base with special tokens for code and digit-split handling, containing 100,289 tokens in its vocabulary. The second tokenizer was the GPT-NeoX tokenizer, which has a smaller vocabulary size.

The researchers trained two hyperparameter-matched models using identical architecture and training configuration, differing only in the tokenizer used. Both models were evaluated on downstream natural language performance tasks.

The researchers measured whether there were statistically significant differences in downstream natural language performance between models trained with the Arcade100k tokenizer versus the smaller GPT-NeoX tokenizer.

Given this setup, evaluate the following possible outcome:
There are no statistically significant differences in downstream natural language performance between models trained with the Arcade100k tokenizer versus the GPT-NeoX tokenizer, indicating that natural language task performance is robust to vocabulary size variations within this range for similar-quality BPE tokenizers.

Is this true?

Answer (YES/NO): YES